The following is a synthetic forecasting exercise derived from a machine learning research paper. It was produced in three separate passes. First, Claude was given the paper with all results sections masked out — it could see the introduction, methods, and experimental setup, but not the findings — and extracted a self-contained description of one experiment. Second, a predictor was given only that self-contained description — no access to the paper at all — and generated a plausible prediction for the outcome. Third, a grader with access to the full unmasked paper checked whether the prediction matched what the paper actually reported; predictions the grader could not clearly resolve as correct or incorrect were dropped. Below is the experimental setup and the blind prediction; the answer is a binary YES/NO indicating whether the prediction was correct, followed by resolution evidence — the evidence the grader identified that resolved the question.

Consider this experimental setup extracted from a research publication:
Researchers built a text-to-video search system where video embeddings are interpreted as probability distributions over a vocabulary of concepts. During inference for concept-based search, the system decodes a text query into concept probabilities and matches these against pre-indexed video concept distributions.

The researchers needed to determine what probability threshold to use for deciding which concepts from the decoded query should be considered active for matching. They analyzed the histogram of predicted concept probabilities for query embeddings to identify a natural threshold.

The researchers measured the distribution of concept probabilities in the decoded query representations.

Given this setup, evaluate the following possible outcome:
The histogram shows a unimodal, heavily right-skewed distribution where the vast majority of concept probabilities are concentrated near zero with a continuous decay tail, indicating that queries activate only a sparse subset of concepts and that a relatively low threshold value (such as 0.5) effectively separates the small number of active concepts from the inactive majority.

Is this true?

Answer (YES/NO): NO